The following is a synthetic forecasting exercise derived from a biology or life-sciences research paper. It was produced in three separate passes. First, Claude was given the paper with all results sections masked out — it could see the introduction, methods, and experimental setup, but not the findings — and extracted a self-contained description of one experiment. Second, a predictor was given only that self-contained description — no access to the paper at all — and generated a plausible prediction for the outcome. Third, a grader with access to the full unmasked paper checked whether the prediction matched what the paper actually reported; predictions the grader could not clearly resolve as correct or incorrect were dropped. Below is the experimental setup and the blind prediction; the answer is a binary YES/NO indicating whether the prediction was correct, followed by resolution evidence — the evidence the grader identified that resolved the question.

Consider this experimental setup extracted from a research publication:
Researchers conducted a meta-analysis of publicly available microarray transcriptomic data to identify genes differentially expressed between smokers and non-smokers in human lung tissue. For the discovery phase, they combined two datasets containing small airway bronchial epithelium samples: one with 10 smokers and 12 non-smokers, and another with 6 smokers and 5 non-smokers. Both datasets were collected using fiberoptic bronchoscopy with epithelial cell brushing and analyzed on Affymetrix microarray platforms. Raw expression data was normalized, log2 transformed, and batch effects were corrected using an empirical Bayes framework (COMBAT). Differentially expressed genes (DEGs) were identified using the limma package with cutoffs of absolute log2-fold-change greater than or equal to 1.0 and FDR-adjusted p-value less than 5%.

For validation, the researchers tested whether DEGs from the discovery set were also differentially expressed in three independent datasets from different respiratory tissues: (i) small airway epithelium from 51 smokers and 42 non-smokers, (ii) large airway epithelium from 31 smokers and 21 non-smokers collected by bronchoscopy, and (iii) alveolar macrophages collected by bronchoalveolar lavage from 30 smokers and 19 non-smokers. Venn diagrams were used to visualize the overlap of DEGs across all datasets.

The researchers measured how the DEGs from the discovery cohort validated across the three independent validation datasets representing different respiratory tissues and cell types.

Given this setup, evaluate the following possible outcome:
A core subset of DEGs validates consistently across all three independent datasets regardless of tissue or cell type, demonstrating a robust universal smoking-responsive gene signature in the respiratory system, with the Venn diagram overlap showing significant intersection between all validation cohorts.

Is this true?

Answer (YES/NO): NO